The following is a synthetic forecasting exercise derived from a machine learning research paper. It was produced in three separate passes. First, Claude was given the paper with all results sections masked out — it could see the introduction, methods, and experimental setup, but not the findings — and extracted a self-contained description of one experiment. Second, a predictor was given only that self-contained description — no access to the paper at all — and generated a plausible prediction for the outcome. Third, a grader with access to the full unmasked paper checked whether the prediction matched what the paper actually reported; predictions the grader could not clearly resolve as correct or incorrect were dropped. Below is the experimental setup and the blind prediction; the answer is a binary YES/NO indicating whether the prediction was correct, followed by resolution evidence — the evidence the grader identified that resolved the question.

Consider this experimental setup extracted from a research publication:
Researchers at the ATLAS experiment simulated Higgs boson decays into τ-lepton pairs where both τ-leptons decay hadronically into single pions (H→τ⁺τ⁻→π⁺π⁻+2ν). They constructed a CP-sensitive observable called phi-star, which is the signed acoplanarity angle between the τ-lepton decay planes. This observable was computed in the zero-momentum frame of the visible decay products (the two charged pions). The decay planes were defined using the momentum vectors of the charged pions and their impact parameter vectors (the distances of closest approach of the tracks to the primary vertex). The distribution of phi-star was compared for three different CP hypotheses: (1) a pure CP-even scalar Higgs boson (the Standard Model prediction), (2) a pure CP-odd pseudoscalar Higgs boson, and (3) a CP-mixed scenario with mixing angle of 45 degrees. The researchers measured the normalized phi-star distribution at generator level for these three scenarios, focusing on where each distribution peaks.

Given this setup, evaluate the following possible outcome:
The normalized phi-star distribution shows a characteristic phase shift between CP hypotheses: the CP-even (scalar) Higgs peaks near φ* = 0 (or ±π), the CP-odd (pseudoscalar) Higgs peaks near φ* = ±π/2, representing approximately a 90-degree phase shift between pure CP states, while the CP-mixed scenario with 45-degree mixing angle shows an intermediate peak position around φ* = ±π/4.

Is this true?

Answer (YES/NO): NO